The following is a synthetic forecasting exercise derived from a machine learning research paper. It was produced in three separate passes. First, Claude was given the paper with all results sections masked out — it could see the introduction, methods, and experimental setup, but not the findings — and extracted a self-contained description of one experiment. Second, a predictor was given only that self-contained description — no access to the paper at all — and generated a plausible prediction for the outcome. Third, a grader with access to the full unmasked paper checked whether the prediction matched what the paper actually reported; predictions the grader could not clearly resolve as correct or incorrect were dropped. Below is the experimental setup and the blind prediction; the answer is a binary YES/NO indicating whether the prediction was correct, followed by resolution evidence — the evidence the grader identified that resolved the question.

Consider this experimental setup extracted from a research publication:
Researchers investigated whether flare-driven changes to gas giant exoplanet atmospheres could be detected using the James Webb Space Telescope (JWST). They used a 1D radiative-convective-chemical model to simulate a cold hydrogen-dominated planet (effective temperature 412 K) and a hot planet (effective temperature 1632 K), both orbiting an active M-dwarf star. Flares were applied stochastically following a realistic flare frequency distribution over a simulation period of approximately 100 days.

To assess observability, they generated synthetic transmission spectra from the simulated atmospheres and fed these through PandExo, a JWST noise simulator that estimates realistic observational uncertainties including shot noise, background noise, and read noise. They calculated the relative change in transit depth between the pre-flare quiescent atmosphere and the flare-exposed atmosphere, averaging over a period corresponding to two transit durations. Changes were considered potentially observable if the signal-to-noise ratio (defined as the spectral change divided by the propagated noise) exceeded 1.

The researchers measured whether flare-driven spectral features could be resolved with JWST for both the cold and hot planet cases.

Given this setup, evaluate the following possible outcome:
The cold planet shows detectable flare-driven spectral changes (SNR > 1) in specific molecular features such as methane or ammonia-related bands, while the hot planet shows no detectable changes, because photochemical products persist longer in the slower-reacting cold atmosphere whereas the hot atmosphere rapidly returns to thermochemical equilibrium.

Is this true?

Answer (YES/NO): YES